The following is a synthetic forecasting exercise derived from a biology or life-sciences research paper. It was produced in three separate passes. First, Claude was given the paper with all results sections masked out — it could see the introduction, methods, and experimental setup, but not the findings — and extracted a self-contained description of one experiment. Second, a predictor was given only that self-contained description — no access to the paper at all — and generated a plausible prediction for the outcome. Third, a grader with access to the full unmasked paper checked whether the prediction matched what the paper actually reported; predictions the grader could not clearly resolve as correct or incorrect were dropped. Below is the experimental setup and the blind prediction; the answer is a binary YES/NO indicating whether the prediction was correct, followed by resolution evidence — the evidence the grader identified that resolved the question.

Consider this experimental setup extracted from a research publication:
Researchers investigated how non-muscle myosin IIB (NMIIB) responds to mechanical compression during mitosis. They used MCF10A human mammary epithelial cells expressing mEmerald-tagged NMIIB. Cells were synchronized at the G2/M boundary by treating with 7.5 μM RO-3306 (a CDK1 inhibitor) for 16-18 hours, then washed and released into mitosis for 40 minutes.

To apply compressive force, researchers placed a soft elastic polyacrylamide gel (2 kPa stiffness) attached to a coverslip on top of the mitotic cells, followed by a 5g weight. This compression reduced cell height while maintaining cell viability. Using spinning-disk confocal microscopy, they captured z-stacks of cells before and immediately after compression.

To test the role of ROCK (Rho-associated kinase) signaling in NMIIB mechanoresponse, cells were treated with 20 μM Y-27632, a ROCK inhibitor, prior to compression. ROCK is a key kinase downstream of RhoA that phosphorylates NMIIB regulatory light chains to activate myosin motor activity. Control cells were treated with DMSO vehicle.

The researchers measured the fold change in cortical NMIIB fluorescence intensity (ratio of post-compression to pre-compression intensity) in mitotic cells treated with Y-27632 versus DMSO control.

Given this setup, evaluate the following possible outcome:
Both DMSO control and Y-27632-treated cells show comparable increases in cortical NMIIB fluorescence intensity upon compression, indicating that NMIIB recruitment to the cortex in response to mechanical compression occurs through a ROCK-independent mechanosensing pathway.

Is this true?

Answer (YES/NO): NO